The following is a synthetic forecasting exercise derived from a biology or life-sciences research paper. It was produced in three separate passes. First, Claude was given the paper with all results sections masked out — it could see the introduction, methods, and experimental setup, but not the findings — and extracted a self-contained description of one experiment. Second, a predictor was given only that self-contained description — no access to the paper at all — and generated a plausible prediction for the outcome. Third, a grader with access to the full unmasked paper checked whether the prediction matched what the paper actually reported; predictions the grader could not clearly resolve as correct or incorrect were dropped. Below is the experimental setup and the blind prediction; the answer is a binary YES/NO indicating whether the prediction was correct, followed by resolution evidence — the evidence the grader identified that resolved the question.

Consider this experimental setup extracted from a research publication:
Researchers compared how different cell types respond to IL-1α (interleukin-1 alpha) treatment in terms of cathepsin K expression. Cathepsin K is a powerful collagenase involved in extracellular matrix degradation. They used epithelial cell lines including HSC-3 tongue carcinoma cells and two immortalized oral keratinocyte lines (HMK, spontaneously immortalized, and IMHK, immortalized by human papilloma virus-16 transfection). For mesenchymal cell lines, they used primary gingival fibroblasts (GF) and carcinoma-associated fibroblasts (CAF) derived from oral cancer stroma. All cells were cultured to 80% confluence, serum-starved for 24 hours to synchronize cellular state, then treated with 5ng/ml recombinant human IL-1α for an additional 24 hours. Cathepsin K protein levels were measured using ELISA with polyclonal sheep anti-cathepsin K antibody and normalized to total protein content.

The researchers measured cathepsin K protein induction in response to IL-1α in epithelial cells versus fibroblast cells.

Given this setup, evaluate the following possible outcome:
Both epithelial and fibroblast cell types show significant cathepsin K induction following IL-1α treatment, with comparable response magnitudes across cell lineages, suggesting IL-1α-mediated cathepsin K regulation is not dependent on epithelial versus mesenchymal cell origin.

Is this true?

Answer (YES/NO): NO